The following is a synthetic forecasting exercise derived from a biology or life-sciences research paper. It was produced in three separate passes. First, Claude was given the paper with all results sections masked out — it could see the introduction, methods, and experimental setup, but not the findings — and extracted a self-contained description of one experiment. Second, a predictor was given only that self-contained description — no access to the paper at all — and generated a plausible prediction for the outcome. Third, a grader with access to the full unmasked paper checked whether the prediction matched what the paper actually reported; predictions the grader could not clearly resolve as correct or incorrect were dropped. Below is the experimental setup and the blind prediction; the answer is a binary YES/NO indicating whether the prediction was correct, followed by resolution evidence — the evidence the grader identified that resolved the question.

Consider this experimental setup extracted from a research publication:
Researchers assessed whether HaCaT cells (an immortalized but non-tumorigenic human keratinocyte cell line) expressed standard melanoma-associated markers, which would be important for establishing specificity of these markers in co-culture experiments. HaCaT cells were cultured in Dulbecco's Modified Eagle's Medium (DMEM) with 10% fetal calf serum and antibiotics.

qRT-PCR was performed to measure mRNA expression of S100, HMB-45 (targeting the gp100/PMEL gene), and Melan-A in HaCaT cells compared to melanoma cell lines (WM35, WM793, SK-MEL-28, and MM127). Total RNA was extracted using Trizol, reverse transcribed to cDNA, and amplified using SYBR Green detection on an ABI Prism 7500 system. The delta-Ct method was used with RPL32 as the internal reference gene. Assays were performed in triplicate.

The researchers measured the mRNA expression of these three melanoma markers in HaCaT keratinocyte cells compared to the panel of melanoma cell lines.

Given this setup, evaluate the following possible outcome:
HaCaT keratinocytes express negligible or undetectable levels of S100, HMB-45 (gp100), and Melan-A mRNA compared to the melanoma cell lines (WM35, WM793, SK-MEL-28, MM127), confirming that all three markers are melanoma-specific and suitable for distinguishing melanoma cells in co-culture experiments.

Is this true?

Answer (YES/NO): NO